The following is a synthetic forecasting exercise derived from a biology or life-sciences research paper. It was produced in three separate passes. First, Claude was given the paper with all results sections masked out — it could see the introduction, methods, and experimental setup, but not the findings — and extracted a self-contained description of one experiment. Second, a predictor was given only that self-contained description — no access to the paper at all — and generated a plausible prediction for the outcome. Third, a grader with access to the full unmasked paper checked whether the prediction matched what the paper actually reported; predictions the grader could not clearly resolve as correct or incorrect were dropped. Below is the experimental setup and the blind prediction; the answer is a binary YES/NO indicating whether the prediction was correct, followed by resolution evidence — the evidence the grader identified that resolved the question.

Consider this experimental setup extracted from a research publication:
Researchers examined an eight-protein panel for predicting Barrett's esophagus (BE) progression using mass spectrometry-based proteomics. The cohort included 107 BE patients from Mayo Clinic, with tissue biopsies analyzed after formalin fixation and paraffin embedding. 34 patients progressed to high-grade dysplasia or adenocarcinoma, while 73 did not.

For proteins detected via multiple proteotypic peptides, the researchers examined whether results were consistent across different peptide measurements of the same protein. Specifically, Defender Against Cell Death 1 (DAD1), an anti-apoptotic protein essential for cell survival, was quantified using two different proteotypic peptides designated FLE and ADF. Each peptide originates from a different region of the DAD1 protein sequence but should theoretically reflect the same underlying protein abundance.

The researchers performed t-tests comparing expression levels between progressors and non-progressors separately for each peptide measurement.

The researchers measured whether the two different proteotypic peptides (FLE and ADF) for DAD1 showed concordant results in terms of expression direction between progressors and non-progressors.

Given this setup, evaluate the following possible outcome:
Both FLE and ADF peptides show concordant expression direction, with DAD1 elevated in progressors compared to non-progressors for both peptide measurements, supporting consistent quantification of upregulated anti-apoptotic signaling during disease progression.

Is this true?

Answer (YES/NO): NO